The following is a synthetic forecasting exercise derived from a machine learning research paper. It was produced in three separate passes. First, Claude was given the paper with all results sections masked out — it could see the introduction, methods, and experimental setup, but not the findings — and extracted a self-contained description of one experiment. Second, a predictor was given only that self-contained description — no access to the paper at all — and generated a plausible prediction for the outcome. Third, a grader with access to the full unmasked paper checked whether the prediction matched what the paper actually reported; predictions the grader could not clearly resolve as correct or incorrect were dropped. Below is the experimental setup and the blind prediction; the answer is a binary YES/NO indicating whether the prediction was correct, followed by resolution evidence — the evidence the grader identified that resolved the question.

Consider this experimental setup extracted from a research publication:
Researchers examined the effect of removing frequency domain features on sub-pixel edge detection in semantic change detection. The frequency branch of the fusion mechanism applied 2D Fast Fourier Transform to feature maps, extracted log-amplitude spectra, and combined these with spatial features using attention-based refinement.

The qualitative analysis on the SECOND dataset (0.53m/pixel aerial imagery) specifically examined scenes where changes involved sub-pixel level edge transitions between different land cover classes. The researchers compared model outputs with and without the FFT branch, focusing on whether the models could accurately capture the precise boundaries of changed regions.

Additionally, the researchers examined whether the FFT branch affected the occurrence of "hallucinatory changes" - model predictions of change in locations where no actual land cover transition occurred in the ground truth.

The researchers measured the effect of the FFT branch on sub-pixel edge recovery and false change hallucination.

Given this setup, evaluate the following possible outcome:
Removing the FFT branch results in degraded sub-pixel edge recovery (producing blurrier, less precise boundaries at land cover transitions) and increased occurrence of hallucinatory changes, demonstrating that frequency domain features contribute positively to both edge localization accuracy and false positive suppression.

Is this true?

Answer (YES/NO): YES